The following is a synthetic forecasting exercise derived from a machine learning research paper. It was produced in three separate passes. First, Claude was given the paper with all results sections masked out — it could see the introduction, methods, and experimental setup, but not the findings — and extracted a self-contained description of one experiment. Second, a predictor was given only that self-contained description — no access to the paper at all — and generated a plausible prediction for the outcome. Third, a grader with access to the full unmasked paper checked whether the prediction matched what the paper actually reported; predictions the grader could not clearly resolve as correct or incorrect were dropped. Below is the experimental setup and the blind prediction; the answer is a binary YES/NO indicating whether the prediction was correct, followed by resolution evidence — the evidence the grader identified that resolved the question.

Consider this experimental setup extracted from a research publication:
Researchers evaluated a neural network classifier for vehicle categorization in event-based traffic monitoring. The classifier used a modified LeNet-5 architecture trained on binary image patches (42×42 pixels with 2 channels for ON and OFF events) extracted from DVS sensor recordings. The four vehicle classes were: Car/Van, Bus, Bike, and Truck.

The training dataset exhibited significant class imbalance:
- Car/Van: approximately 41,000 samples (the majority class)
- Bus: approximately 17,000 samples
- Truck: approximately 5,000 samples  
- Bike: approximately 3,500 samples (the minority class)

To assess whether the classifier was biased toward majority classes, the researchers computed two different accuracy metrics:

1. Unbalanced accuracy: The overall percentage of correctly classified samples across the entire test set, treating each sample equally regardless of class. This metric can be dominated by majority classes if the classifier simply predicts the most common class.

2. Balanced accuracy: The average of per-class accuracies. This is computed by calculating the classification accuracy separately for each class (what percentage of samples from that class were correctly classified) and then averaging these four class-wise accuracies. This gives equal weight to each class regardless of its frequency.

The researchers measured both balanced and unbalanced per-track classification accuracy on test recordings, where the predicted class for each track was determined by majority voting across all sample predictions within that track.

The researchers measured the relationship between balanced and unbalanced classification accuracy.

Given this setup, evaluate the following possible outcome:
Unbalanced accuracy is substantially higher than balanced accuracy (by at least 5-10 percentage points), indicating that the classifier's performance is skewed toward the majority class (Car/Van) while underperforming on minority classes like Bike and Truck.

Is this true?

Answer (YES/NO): NO